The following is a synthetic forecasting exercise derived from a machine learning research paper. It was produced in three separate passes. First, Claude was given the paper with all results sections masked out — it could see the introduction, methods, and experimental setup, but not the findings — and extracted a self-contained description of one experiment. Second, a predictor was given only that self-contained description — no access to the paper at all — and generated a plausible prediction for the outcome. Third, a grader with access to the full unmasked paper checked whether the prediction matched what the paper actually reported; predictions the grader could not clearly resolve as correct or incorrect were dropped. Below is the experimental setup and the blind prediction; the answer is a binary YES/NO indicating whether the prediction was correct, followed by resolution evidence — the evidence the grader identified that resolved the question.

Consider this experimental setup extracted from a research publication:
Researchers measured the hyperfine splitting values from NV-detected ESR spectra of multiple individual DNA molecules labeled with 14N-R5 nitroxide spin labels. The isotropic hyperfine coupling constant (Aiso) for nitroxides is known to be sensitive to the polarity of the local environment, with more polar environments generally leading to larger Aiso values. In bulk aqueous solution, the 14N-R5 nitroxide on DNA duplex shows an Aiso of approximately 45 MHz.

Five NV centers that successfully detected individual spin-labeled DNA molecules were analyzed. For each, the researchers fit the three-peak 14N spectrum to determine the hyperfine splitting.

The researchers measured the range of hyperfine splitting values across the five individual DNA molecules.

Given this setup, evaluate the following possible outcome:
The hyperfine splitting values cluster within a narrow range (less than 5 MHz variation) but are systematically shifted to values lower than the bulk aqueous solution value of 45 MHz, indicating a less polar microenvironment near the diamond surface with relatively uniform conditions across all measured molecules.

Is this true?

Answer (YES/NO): NO